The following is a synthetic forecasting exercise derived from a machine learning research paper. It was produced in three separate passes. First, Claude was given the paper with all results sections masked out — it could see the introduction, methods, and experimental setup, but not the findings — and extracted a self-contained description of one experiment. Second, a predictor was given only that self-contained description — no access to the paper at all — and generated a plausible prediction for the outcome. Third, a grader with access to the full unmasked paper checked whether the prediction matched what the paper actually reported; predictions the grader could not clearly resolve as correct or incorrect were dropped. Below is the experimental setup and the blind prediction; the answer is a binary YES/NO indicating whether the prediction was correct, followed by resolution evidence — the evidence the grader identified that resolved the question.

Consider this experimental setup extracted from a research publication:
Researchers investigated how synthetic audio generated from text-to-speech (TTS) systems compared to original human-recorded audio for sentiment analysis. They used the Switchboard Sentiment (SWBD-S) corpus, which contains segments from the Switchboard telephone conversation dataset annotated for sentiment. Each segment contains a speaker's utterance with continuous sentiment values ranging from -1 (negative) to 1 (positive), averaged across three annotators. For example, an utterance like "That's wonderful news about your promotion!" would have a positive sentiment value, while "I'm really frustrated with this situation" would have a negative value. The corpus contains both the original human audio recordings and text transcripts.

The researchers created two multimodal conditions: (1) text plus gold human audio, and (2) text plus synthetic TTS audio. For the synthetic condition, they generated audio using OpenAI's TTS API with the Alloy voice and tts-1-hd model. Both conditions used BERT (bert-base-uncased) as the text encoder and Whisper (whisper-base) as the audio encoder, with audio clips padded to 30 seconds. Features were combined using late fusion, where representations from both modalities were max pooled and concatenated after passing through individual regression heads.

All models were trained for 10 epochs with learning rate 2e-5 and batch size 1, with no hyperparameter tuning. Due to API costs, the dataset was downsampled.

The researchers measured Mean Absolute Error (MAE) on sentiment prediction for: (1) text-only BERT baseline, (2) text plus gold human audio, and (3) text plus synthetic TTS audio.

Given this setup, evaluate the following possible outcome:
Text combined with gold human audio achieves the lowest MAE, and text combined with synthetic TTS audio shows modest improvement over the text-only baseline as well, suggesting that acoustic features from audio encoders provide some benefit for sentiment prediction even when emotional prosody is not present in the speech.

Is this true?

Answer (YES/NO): NO